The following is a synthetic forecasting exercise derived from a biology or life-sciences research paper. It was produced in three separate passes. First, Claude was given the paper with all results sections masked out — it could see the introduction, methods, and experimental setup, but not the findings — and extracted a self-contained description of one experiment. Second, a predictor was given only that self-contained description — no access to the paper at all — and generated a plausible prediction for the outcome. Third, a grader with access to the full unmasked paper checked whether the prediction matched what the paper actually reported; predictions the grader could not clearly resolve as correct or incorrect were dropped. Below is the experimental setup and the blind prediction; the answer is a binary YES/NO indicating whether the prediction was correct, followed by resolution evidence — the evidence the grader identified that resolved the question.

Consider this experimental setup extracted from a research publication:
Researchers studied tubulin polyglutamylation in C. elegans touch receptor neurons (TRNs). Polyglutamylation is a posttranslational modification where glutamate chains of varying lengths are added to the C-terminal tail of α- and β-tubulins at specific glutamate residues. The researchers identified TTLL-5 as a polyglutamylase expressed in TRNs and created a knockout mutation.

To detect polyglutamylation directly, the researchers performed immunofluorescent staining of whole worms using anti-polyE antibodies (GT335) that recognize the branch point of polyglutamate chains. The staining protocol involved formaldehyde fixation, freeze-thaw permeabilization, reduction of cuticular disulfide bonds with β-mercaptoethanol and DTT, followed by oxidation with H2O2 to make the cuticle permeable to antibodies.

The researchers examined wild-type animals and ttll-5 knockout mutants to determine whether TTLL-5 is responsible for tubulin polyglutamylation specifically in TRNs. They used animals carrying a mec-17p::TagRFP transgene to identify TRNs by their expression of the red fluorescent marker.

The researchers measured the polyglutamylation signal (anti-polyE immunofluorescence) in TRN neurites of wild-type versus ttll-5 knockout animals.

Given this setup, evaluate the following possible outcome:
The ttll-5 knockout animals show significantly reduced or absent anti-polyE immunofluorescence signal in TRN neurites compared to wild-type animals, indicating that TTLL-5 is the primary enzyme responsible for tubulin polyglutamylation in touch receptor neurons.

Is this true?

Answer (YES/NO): NO